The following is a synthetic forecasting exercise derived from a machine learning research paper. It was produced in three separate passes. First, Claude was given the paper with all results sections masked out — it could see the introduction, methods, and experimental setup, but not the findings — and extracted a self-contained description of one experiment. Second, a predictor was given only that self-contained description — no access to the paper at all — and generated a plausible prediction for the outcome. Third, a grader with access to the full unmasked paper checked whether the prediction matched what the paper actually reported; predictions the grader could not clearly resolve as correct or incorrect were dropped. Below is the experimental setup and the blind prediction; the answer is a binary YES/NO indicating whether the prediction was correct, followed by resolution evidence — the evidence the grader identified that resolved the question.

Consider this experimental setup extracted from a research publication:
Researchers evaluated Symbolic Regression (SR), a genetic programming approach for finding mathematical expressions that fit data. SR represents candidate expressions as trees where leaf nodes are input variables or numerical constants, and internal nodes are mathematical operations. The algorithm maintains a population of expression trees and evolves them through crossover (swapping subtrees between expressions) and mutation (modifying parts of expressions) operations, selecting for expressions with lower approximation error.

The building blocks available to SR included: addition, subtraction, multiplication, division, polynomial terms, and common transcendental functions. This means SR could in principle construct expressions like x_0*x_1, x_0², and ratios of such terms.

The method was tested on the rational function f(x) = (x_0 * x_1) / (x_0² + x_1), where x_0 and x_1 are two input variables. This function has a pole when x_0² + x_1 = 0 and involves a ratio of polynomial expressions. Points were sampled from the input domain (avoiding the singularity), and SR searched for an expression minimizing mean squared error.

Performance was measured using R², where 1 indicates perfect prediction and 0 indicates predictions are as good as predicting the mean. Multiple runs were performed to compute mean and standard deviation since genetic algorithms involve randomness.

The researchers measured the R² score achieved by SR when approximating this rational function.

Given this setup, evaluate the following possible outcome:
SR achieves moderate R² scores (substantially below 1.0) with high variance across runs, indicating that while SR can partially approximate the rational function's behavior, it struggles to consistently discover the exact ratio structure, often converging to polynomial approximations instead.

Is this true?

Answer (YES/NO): NO